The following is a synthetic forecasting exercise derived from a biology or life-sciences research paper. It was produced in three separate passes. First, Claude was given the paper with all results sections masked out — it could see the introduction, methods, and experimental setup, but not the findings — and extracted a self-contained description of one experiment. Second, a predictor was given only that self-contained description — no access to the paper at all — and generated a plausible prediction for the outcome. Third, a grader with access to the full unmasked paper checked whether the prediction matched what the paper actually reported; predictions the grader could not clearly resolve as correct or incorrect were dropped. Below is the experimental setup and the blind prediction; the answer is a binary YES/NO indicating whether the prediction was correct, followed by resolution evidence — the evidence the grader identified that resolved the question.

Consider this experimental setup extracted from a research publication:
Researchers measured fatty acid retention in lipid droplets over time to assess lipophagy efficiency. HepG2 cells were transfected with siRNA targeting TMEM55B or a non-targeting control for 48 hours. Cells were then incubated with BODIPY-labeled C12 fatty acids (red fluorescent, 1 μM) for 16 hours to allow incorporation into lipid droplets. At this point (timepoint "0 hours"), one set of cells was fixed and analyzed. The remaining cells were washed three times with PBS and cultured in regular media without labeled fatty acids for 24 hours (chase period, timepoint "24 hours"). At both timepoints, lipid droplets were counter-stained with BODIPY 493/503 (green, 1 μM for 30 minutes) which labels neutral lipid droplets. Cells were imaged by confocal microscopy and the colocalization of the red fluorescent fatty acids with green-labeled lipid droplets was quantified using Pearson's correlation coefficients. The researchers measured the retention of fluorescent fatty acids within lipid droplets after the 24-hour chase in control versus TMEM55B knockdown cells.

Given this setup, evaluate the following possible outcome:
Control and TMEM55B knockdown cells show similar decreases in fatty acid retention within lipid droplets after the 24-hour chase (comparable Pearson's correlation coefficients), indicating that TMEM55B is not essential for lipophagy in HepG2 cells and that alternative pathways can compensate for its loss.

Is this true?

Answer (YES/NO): NO